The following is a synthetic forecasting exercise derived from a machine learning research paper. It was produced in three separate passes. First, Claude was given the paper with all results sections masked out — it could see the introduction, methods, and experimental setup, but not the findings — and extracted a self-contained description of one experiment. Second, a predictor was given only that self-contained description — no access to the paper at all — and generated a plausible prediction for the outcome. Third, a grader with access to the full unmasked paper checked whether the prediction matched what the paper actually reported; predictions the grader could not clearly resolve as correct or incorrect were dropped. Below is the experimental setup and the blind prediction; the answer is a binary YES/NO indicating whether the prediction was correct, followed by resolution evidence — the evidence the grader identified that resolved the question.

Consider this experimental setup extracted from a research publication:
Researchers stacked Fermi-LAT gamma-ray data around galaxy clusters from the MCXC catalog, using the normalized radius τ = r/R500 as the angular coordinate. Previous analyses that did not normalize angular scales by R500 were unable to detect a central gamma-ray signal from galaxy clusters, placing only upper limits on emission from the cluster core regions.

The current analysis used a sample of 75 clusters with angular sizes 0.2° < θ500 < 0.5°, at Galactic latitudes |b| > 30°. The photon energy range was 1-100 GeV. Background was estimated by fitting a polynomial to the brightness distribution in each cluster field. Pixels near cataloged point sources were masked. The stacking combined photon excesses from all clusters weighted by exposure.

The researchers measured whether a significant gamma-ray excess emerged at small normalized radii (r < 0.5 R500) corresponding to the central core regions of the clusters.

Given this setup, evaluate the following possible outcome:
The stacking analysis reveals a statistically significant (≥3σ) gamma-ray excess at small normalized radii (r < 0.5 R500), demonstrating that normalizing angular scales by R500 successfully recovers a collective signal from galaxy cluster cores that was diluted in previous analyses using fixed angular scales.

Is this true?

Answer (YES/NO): YES